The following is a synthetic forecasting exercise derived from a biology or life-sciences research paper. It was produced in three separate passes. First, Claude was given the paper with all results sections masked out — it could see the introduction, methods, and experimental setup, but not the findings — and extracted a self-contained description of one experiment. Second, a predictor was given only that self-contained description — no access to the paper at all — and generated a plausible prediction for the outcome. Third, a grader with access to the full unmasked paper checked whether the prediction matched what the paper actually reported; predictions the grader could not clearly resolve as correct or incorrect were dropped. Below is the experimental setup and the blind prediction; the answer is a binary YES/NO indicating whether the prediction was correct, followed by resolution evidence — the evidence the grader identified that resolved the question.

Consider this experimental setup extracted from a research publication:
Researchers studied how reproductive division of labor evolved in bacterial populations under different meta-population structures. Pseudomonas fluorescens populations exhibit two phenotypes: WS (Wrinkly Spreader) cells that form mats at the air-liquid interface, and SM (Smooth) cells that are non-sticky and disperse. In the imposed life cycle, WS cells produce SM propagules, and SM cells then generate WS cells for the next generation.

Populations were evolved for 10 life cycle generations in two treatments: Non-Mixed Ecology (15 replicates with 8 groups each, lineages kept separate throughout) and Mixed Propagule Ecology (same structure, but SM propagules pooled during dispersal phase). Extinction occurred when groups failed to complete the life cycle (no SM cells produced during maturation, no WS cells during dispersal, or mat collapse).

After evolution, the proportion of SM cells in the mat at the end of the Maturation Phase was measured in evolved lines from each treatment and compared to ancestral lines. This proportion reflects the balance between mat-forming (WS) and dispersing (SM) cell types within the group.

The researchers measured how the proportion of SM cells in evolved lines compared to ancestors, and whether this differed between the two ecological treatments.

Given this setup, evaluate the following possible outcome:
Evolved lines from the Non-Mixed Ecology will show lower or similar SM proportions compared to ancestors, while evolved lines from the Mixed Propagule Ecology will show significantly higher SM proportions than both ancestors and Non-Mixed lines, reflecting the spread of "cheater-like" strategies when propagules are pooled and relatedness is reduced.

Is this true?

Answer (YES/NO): NO